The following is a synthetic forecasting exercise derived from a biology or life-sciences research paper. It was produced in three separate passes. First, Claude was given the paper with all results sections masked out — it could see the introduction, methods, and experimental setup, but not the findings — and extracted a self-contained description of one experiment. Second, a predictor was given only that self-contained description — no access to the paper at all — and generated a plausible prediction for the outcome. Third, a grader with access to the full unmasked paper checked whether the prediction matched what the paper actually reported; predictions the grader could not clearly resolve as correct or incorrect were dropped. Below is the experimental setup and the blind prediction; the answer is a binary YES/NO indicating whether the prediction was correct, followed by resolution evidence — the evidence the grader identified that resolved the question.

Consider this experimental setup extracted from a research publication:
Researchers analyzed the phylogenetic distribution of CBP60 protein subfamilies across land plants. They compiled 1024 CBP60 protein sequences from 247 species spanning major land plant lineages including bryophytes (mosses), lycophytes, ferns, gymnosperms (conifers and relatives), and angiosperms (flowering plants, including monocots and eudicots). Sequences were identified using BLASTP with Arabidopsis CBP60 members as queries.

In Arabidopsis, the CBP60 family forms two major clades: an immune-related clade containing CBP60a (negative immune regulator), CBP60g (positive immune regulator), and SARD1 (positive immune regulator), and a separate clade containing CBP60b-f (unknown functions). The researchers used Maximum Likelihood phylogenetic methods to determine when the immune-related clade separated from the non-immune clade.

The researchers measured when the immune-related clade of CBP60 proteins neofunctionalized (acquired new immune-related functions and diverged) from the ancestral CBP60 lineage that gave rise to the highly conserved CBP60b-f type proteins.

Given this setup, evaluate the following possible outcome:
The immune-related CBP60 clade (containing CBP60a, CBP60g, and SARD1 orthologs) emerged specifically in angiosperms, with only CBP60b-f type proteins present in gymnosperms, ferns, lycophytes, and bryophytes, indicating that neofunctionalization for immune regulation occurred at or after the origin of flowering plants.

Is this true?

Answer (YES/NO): NO